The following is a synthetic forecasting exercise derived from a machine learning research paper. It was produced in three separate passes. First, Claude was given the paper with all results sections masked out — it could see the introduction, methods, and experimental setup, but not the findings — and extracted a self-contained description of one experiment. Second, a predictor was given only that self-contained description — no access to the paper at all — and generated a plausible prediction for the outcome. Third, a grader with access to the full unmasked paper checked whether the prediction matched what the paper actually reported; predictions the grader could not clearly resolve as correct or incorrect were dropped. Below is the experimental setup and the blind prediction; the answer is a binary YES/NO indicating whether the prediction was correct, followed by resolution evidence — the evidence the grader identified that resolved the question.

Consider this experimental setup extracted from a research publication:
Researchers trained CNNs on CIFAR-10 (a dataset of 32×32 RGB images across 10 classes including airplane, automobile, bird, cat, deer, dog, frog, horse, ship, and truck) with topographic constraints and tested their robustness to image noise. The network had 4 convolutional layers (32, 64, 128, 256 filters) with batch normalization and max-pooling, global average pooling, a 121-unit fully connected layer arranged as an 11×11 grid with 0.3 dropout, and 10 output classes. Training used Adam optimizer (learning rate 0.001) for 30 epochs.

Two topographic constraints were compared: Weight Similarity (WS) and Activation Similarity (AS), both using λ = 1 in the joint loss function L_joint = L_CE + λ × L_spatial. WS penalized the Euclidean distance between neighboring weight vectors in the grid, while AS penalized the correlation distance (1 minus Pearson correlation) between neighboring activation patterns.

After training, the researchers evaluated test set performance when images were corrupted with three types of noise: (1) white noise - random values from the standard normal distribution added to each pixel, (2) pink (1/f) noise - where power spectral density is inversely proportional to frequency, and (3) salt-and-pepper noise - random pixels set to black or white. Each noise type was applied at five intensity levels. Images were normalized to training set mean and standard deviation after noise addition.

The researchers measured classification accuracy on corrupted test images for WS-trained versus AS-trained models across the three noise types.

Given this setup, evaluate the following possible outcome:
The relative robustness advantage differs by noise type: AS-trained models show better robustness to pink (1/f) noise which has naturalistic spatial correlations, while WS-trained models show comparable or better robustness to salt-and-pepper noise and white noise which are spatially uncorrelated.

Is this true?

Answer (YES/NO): NO